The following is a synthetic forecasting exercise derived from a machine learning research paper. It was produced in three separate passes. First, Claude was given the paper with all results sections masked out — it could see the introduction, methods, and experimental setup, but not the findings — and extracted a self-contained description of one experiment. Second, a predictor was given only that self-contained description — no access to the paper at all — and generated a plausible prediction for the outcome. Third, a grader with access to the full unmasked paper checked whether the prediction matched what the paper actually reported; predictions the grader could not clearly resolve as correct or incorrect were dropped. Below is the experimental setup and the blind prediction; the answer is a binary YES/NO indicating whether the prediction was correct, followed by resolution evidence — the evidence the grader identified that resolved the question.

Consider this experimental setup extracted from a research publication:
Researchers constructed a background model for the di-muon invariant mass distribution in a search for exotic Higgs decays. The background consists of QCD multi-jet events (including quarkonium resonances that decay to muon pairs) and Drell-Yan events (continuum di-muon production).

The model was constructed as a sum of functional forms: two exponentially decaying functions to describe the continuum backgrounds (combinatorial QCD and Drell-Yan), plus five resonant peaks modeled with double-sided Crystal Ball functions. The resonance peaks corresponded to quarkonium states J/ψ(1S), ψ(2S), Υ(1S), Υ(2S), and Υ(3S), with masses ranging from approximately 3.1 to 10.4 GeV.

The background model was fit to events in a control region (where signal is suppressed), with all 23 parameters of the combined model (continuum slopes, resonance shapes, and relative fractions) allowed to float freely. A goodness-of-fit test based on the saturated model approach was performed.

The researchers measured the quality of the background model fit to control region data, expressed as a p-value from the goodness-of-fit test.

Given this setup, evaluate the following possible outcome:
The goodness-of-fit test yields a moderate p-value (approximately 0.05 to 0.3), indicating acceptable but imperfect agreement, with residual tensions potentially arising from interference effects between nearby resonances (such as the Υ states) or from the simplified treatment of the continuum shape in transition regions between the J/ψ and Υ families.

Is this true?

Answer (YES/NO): NO